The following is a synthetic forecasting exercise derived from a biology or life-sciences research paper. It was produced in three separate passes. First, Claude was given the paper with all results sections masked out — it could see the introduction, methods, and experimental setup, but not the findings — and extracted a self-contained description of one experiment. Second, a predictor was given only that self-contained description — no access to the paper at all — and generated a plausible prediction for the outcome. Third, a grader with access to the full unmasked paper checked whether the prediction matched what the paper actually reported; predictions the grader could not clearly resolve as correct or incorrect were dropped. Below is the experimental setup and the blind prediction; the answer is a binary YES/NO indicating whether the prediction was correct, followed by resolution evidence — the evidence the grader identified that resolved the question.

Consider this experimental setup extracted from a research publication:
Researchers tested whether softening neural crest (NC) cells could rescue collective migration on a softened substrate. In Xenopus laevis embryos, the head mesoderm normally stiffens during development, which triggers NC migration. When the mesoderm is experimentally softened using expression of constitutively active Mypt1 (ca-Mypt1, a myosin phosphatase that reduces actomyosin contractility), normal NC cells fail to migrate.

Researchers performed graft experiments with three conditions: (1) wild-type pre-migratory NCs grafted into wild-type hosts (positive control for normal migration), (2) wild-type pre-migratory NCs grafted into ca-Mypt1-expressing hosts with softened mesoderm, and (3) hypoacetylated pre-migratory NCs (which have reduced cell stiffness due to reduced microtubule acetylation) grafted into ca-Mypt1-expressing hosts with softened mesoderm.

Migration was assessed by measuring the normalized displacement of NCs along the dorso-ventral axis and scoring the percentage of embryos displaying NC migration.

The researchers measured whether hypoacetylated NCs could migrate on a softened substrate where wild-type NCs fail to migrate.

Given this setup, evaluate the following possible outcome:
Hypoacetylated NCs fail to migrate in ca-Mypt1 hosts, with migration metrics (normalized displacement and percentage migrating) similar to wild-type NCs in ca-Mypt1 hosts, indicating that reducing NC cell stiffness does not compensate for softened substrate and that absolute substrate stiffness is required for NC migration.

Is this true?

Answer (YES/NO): NO